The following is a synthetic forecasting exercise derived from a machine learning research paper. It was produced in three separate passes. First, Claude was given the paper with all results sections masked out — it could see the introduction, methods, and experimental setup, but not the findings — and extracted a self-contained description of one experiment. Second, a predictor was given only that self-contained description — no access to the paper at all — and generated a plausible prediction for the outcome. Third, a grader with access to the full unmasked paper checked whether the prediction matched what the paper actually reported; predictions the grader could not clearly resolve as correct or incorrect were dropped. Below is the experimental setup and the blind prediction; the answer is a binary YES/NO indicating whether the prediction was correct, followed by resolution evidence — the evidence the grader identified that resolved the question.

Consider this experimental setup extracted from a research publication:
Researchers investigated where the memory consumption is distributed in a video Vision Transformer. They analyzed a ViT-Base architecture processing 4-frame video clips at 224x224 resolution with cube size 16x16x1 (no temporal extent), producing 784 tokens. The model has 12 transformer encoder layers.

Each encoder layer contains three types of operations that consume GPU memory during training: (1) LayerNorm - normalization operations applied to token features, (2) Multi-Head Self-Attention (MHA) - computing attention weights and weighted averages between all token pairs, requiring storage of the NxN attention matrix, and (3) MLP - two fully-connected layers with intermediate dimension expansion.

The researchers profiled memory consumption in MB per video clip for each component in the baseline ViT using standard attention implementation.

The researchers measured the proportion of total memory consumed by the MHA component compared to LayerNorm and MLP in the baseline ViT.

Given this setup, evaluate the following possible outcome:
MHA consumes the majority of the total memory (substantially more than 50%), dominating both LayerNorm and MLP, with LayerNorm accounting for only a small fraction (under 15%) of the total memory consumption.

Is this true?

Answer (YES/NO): YES